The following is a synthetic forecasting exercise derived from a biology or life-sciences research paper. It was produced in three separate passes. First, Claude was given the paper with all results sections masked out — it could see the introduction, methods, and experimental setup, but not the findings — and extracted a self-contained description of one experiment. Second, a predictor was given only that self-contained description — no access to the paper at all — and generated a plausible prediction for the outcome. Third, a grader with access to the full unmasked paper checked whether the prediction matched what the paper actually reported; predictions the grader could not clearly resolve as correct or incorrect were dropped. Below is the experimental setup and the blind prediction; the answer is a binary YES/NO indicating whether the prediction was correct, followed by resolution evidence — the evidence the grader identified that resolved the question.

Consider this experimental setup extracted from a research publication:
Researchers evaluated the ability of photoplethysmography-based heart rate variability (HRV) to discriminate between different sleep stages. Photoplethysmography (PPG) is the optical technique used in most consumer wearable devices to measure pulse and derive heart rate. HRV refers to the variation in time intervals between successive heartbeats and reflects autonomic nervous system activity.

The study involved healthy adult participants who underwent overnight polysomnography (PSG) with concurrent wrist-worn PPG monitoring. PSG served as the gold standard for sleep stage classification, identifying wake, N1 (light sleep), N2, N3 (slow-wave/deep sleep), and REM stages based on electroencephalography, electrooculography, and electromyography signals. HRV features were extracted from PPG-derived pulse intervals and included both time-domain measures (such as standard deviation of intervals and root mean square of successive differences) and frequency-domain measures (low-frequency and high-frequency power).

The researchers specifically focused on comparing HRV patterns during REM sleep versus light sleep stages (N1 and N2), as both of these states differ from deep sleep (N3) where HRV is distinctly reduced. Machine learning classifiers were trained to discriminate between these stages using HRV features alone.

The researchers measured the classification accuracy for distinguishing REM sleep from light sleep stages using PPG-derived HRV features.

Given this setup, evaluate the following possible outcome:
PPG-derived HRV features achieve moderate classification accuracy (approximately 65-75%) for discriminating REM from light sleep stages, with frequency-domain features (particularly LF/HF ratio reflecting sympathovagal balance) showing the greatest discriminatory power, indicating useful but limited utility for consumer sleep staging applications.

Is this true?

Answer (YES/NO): NO